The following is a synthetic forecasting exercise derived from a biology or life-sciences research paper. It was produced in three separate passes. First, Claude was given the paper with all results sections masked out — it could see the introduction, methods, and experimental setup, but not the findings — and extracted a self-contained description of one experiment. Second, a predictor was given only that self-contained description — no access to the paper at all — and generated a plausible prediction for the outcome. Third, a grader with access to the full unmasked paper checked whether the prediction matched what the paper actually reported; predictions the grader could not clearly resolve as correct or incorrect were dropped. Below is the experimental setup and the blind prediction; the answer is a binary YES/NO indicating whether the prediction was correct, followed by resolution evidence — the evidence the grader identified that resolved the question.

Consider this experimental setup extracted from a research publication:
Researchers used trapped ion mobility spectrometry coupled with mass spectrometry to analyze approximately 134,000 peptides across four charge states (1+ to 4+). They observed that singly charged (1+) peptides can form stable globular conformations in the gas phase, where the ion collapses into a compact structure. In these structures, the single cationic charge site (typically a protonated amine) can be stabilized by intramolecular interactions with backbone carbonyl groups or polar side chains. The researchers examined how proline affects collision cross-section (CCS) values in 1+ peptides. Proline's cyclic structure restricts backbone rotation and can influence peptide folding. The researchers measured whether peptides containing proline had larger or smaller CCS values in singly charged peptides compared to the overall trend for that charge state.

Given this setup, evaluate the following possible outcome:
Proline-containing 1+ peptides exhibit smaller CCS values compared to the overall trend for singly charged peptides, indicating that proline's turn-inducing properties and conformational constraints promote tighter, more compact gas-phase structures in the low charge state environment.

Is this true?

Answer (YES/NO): NO